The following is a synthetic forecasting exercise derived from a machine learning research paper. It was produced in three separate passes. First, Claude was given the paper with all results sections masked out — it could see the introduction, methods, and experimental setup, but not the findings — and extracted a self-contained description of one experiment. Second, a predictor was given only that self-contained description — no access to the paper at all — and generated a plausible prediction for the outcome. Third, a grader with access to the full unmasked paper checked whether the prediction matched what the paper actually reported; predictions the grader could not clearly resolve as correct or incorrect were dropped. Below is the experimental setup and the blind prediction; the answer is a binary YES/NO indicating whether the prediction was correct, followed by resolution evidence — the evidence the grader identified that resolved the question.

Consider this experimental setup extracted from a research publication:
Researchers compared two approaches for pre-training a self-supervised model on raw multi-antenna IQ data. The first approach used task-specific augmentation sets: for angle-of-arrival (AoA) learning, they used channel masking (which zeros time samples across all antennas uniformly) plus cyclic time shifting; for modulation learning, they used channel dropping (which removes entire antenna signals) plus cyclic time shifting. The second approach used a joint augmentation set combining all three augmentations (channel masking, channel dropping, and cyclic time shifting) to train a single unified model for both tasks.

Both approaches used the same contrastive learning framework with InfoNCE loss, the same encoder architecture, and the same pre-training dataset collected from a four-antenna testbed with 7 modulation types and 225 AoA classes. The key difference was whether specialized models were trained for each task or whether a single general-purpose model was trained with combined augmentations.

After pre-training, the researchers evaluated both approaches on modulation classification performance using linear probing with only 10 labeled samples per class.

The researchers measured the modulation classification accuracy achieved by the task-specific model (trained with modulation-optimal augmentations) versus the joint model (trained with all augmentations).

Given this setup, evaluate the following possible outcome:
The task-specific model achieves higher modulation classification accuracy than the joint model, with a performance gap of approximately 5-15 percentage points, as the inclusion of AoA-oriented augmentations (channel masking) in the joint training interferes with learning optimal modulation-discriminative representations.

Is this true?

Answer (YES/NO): NO